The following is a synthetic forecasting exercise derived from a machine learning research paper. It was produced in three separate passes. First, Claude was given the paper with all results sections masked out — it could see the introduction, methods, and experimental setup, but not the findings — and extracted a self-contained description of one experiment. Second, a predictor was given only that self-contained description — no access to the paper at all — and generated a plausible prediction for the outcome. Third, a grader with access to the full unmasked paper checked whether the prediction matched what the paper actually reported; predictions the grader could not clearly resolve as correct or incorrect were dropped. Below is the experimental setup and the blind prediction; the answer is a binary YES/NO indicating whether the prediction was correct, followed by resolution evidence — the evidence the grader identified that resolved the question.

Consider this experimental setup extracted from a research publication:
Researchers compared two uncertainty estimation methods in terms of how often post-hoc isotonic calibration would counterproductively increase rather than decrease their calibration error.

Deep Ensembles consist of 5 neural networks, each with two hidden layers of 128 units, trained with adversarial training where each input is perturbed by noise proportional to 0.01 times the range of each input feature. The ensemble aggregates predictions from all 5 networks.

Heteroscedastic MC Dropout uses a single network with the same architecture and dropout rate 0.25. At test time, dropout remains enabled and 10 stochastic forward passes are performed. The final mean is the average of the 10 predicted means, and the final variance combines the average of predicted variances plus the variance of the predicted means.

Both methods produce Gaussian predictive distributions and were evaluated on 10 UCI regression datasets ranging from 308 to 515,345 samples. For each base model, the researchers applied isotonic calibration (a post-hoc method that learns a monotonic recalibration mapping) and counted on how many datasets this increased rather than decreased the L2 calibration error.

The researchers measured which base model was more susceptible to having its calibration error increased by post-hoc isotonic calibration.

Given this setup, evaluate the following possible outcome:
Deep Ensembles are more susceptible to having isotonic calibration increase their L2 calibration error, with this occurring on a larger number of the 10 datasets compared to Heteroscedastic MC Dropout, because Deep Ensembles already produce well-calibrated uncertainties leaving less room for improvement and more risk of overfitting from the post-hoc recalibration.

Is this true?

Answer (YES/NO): NO